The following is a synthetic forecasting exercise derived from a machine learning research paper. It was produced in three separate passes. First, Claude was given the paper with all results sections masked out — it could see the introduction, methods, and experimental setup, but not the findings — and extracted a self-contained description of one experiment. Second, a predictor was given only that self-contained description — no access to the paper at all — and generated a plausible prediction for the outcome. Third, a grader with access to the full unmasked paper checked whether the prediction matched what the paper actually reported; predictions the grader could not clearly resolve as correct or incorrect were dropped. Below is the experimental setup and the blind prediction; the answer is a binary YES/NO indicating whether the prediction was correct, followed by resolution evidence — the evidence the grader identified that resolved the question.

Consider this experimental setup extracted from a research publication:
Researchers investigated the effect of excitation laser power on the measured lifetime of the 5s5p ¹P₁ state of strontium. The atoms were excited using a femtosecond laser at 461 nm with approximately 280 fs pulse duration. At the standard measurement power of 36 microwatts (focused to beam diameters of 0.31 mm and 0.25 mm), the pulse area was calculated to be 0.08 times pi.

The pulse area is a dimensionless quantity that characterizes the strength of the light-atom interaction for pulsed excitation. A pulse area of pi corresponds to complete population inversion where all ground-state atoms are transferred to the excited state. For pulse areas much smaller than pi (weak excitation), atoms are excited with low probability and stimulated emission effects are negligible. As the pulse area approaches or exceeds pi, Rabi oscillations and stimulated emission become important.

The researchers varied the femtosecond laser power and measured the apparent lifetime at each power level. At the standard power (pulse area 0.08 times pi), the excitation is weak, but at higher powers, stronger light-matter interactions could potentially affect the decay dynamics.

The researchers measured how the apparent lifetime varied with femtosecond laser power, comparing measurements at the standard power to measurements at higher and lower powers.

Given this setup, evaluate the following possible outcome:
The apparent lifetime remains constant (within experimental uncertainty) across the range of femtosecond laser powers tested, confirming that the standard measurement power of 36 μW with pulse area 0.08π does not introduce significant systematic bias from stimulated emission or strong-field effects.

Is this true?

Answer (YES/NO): YES